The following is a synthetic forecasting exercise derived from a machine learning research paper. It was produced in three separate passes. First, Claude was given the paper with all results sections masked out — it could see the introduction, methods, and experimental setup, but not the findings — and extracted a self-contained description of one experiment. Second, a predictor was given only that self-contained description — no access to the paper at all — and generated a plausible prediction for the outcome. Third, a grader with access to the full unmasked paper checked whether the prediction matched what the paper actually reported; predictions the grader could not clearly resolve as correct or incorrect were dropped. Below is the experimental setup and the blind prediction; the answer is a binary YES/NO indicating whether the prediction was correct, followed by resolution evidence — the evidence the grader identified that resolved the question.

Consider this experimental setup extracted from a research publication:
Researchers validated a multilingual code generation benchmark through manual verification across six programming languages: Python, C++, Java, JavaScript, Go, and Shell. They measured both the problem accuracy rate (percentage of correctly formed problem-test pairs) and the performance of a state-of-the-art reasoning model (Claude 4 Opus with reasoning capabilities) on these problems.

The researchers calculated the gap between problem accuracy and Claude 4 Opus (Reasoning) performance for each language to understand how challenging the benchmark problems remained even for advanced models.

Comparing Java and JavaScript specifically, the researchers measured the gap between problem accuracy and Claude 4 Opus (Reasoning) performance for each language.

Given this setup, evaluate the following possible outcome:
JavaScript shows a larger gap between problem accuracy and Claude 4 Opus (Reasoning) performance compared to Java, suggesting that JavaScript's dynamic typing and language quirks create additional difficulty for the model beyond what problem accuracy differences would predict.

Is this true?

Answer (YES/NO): YES